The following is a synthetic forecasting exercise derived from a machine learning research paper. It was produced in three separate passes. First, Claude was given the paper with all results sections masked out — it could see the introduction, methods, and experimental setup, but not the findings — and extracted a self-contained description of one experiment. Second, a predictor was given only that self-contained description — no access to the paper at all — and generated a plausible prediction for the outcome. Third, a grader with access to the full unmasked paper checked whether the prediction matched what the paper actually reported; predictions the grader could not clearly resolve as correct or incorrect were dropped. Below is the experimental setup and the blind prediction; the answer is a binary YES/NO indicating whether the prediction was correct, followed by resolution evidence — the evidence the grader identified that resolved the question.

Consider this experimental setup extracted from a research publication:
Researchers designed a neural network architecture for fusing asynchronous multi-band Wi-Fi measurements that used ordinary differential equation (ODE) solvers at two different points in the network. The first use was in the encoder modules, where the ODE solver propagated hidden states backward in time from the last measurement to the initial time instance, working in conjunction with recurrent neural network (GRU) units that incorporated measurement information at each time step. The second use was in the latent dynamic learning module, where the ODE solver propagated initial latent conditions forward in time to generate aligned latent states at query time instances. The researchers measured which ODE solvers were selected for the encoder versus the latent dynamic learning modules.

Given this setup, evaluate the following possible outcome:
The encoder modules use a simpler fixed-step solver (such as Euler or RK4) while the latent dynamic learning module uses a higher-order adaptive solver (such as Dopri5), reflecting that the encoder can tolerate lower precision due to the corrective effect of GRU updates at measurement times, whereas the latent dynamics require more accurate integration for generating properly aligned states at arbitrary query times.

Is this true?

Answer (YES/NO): YES